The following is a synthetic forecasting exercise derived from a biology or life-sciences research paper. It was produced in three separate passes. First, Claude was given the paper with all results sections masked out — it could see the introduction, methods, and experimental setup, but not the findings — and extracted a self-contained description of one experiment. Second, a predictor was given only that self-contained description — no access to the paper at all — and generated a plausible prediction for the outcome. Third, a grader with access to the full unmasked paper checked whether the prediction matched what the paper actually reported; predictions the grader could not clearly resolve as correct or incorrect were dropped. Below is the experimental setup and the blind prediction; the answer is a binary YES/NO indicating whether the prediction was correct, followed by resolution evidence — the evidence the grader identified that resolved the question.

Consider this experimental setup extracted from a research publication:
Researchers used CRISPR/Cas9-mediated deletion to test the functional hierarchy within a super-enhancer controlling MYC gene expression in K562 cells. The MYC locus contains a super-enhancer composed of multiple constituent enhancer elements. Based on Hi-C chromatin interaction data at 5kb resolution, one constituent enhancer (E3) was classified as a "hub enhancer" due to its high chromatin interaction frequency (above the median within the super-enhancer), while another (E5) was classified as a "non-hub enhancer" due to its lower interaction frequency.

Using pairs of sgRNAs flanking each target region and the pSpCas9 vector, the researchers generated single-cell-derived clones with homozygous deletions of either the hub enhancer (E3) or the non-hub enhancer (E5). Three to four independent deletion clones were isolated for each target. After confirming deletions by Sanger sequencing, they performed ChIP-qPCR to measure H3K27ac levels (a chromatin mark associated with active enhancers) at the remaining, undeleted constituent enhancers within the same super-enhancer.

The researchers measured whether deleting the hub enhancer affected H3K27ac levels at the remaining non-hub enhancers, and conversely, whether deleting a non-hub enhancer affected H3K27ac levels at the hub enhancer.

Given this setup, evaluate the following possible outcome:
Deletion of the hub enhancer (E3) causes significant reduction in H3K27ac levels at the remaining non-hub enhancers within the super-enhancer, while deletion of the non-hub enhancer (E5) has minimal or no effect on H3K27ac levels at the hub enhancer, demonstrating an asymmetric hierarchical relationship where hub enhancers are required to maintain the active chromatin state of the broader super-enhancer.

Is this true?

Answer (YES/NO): YES